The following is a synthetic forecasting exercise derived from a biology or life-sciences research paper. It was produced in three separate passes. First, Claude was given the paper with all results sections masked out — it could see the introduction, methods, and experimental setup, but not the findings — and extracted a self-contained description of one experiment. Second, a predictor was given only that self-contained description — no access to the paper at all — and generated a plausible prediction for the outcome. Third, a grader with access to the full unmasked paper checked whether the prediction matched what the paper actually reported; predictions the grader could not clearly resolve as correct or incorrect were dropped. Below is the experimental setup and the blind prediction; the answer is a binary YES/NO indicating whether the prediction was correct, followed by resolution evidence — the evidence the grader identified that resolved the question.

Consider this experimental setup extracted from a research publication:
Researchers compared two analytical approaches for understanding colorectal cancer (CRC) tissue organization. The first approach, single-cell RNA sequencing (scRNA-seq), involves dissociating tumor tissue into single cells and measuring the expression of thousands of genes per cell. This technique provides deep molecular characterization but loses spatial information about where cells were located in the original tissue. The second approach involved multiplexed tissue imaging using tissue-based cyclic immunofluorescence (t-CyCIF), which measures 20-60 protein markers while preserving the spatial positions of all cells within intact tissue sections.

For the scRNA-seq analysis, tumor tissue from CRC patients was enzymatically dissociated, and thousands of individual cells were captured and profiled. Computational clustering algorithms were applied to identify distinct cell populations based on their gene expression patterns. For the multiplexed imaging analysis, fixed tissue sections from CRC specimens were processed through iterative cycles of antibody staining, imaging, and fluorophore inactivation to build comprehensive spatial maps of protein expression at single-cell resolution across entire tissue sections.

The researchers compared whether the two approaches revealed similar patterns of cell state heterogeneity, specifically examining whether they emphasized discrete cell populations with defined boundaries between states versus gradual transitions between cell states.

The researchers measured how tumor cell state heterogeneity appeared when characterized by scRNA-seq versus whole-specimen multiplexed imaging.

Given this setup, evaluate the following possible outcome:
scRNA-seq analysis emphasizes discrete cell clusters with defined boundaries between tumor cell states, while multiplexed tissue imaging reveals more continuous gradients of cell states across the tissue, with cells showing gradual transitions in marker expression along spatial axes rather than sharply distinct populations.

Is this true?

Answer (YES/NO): YES